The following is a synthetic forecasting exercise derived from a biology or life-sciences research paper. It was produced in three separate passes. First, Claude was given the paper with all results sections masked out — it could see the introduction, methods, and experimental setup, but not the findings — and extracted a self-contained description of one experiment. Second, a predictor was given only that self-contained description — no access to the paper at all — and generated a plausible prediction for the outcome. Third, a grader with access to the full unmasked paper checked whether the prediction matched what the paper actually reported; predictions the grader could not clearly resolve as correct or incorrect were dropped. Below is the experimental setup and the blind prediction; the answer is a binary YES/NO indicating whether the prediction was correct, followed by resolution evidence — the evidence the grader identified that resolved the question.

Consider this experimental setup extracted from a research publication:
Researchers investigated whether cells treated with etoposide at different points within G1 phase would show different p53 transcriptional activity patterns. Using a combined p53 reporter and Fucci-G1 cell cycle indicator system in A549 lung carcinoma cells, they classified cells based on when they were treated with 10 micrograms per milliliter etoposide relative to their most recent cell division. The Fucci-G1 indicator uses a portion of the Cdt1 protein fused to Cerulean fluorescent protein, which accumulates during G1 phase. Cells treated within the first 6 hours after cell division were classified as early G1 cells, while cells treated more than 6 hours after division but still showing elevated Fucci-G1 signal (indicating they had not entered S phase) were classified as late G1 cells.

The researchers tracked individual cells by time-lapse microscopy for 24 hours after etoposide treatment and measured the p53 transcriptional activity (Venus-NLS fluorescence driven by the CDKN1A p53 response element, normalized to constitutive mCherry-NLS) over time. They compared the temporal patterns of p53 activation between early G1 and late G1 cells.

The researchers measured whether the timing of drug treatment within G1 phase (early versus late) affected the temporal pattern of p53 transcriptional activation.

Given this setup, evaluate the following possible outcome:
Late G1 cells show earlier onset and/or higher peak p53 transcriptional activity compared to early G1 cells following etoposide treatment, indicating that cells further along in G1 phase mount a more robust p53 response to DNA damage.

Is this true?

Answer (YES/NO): YES